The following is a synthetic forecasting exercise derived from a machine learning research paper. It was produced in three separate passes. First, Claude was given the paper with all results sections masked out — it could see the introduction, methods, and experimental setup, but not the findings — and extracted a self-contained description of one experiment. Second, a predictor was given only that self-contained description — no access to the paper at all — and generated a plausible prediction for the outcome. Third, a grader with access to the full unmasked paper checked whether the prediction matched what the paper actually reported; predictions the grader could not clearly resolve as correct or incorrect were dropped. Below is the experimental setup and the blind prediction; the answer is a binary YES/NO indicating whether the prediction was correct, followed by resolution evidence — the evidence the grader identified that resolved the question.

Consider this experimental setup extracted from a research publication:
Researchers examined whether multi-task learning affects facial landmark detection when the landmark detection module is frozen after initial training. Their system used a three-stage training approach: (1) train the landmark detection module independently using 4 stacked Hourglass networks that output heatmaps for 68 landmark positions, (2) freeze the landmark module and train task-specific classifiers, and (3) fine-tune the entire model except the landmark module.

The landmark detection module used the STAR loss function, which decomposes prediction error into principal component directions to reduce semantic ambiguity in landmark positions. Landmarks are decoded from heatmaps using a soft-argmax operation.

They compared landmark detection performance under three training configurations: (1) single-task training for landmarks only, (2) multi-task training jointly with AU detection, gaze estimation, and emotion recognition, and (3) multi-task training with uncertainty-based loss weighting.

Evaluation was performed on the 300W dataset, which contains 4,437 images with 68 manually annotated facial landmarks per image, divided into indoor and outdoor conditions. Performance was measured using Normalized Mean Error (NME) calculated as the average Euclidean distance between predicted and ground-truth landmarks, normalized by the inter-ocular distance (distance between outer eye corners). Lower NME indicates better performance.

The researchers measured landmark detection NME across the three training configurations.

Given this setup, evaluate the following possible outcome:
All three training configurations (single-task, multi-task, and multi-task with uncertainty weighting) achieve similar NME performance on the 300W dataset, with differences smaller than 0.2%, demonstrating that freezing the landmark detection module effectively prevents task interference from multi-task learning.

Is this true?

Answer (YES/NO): YES